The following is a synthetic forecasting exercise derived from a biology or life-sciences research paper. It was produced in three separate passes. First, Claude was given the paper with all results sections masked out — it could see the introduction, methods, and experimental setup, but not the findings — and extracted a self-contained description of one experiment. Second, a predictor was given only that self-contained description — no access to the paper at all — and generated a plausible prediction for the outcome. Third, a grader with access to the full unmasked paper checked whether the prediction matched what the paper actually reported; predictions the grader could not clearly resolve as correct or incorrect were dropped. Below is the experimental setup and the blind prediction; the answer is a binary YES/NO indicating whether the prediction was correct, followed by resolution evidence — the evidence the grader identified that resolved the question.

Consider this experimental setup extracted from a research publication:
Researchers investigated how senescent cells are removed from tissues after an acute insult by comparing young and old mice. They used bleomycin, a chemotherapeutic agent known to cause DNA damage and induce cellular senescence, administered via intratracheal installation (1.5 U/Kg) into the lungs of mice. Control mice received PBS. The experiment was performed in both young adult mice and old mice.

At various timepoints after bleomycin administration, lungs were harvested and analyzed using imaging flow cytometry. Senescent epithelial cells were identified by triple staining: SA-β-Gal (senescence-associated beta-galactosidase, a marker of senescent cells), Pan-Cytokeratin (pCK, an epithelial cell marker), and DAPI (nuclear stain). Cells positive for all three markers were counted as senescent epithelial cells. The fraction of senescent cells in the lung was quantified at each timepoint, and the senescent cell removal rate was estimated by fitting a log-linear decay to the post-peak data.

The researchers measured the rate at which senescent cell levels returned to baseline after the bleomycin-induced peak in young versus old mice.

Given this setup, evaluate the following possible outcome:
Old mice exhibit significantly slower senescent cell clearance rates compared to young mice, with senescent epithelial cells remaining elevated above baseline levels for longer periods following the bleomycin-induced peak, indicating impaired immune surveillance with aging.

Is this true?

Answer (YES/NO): YES